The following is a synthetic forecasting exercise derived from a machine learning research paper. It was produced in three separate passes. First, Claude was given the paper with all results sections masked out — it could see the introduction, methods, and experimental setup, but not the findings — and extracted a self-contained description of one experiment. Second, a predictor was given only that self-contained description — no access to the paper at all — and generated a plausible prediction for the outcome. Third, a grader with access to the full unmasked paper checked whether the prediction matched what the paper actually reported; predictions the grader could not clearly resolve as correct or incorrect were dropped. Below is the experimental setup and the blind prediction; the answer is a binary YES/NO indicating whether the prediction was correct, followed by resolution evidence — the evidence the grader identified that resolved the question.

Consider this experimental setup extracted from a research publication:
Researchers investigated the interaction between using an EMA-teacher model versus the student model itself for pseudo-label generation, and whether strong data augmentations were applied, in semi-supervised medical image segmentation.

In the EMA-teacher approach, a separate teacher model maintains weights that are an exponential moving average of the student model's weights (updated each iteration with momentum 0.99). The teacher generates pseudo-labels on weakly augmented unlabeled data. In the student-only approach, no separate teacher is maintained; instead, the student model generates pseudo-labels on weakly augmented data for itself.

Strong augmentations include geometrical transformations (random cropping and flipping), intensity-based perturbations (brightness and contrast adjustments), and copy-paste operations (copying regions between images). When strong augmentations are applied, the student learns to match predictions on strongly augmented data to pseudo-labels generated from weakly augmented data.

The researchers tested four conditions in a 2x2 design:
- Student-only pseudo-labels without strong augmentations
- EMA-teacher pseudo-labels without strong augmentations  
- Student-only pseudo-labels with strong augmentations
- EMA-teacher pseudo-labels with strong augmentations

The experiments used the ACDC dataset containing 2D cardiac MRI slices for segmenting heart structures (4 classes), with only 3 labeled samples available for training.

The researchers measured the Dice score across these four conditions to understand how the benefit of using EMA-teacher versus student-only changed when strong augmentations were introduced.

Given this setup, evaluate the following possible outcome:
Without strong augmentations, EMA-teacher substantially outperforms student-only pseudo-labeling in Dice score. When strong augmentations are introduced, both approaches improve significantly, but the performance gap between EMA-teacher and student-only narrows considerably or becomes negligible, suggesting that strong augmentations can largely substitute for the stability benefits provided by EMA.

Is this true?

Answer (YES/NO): NO